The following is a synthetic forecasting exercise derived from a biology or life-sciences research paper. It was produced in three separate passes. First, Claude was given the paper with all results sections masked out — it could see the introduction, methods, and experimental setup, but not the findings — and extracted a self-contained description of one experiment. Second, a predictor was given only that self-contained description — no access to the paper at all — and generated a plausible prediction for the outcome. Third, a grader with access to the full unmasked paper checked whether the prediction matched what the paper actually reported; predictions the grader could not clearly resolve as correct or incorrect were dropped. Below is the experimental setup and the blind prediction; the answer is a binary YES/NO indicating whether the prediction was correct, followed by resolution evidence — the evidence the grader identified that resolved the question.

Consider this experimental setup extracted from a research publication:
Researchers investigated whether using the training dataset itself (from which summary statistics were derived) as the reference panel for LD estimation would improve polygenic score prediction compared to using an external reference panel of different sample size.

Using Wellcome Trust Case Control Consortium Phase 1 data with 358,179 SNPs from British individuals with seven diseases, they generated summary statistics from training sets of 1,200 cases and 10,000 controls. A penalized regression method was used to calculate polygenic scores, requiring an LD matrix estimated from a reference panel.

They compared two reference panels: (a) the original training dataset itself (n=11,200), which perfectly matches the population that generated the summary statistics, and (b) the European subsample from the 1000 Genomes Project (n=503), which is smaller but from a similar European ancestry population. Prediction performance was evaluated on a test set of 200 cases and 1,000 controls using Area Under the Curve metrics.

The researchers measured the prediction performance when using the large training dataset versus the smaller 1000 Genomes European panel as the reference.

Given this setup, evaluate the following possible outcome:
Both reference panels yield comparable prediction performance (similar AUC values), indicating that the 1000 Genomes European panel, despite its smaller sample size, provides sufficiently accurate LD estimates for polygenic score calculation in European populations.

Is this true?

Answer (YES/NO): YES